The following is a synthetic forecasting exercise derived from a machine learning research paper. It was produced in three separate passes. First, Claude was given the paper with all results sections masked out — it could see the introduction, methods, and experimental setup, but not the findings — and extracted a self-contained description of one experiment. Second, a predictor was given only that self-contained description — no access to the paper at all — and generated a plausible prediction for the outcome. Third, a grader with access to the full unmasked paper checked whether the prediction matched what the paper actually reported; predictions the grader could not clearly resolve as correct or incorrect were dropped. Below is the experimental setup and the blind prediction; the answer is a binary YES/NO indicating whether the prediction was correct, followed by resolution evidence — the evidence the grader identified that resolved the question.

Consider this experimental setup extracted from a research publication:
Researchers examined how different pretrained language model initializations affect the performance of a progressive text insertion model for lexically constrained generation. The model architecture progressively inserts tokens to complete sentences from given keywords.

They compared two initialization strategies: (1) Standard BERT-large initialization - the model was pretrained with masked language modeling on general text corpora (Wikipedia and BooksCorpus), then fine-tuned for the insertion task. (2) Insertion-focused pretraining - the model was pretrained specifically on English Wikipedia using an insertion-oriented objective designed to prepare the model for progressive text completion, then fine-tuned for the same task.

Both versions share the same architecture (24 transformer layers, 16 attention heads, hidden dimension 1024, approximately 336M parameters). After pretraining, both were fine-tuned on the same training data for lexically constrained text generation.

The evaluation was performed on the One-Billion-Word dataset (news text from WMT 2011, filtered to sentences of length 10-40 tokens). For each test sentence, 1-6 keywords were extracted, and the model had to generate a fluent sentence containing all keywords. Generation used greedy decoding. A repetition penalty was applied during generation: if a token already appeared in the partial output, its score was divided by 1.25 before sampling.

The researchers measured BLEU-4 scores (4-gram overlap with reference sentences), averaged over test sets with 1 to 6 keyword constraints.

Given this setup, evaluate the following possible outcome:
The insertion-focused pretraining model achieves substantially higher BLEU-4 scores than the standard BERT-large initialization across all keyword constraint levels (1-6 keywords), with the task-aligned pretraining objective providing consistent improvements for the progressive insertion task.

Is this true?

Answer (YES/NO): YES